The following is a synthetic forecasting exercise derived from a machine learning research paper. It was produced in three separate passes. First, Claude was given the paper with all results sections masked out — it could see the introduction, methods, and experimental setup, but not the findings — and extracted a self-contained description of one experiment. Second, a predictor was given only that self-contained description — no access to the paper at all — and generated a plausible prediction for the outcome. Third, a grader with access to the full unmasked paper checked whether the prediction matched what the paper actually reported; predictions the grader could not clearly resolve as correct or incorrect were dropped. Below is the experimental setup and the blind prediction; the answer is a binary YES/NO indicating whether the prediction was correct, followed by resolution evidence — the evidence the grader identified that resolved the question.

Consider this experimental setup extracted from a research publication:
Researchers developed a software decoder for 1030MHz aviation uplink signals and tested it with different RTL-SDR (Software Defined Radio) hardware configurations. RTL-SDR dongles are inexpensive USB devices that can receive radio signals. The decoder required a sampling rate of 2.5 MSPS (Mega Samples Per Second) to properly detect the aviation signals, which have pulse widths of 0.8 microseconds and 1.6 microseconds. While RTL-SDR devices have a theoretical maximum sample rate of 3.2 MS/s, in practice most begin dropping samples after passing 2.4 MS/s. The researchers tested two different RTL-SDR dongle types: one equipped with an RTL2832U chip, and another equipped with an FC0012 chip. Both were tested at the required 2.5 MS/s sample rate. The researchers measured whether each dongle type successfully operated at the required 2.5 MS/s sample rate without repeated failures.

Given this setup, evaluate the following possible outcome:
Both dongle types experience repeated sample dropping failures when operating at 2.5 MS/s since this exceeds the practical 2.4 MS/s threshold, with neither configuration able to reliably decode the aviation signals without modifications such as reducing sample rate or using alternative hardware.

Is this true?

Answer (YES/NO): NO